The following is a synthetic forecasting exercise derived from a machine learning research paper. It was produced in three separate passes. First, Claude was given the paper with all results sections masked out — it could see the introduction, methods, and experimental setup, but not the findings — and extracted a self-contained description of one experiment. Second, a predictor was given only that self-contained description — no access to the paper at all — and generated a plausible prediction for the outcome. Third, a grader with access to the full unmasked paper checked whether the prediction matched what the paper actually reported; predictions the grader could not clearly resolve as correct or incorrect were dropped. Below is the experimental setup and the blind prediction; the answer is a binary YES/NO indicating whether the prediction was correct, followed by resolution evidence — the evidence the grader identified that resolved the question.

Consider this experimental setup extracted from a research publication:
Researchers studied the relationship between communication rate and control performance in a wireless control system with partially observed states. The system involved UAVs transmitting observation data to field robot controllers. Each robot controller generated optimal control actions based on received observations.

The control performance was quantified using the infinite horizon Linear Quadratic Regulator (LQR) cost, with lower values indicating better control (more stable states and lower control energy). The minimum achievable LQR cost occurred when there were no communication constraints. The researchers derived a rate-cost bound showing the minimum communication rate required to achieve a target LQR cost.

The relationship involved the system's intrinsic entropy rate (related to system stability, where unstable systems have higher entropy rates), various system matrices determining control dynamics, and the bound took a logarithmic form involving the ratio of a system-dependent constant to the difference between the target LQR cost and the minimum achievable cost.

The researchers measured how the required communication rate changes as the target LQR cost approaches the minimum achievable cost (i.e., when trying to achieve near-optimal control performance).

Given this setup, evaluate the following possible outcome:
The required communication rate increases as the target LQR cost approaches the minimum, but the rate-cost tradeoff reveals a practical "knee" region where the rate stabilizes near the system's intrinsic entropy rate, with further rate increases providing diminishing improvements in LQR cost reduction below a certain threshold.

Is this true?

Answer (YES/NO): NO